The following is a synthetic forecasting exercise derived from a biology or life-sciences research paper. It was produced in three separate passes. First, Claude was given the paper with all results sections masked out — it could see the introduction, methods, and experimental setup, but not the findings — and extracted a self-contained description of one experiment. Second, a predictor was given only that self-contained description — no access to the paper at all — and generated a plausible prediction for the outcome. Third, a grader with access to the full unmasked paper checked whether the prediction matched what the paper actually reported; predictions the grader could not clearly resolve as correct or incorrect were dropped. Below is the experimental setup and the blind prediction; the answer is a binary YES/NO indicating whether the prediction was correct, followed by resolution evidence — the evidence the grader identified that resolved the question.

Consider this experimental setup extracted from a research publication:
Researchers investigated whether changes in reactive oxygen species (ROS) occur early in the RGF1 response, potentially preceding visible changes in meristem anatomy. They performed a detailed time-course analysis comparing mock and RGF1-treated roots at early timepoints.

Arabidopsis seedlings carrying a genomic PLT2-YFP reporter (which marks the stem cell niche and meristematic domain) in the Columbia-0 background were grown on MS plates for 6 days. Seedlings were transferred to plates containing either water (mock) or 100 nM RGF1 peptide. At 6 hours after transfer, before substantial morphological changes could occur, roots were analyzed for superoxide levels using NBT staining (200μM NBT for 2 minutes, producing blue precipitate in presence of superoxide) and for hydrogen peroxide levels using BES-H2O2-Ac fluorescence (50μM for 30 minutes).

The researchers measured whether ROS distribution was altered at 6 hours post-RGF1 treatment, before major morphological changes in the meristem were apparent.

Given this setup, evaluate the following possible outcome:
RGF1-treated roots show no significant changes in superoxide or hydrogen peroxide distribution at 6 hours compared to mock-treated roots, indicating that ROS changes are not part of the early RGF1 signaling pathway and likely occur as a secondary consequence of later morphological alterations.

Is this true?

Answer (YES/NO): NO